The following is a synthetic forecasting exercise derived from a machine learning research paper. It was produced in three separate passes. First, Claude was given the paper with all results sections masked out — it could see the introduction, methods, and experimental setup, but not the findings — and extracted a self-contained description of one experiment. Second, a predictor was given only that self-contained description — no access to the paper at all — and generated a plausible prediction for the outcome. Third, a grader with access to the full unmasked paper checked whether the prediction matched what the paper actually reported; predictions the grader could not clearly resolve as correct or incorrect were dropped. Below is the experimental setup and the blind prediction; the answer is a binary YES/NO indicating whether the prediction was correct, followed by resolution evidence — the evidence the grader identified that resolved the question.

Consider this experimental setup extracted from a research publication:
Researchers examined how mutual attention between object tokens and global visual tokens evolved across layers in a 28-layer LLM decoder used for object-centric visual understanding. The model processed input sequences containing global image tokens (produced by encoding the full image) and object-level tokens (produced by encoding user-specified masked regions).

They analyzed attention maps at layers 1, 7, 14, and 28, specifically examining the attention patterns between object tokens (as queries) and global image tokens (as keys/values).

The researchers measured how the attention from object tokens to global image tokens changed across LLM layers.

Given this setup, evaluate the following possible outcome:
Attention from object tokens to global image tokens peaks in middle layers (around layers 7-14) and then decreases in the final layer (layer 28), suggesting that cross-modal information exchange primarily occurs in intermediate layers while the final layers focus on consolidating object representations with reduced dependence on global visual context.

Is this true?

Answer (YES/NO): NO